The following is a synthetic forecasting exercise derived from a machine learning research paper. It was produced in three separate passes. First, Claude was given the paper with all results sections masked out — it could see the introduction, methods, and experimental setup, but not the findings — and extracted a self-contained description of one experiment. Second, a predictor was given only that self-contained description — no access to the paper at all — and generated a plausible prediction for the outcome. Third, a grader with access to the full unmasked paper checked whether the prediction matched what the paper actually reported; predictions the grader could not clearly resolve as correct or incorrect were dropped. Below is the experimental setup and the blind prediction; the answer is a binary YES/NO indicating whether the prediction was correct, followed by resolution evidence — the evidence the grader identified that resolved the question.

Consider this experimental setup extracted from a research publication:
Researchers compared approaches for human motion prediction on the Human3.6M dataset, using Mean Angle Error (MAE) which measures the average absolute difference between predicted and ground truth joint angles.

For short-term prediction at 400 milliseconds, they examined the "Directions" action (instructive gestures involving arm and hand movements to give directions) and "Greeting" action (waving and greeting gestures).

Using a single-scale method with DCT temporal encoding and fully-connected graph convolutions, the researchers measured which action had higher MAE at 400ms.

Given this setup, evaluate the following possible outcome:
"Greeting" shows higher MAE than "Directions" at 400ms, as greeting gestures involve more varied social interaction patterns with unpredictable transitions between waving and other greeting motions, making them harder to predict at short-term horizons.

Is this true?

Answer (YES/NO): YES